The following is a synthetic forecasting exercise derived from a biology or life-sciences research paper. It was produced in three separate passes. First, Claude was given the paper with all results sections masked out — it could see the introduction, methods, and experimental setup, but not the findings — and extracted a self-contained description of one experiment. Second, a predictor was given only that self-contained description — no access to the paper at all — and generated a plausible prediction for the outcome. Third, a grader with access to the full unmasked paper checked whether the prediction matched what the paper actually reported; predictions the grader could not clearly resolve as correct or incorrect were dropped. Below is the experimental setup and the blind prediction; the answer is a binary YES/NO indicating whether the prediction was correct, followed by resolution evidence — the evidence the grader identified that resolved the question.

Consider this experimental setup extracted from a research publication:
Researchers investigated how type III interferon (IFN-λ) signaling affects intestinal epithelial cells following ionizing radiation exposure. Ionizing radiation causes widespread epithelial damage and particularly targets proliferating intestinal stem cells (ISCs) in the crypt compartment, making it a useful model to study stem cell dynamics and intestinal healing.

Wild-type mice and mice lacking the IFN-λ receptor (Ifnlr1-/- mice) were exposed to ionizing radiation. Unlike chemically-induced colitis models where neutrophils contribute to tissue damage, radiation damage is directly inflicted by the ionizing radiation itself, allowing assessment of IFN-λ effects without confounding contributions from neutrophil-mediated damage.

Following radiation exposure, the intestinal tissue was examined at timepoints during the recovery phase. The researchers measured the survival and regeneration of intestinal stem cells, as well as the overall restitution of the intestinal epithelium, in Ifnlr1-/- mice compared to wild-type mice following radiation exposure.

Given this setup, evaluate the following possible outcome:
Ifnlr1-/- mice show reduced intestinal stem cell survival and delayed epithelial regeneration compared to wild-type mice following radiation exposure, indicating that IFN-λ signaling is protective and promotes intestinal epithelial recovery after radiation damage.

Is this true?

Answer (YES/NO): NO